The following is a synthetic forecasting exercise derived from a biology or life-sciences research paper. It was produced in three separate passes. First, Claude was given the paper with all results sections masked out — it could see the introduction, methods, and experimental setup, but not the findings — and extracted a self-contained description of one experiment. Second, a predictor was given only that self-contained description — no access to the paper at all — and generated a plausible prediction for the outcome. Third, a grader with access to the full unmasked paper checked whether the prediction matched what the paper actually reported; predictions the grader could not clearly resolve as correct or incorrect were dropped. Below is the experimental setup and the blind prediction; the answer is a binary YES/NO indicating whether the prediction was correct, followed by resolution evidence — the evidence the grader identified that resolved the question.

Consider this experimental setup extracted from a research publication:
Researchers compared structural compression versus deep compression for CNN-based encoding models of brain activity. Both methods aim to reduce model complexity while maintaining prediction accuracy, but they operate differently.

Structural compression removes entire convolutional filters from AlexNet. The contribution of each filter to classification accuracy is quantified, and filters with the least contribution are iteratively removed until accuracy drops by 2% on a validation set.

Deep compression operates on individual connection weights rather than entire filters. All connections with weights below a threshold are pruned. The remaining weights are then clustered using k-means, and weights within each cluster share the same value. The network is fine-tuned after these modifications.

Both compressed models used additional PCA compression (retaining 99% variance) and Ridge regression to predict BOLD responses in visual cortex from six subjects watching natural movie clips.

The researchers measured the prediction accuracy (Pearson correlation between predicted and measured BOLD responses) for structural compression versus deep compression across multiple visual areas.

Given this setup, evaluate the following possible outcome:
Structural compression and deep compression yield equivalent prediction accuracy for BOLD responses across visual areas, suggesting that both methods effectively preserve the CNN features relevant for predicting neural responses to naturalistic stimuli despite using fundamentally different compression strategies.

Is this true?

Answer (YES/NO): NO